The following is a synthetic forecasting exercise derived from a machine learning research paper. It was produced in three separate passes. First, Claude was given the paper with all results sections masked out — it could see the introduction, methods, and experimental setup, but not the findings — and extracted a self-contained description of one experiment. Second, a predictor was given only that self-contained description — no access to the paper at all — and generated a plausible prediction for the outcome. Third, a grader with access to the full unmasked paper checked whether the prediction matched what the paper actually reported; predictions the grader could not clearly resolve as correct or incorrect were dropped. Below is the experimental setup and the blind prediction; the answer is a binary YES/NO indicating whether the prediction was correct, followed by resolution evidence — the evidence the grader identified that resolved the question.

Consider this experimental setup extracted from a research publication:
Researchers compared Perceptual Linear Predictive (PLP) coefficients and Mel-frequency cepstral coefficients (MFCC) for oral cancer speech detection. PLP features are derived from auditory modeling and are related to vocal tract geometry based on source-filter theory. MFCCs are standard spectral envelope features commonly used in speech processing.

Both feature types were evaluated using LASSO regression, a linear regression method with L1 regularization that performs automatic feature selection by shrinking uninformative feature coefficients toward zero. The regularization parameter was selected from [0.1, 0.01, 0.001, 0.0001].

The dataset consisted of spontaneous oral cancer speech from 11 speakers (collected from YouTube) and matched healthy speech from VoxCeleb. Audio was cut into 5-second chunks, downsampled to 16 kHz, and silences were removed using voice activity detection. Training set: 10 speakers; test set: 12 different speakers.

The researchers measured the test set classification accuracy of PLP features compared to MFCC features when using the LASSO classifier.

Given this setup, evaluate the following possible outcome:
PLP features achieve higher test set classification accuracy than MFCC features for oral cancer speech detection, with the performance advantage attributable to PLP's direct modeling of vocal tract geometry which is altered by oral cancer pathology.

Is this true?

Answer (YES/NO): NO